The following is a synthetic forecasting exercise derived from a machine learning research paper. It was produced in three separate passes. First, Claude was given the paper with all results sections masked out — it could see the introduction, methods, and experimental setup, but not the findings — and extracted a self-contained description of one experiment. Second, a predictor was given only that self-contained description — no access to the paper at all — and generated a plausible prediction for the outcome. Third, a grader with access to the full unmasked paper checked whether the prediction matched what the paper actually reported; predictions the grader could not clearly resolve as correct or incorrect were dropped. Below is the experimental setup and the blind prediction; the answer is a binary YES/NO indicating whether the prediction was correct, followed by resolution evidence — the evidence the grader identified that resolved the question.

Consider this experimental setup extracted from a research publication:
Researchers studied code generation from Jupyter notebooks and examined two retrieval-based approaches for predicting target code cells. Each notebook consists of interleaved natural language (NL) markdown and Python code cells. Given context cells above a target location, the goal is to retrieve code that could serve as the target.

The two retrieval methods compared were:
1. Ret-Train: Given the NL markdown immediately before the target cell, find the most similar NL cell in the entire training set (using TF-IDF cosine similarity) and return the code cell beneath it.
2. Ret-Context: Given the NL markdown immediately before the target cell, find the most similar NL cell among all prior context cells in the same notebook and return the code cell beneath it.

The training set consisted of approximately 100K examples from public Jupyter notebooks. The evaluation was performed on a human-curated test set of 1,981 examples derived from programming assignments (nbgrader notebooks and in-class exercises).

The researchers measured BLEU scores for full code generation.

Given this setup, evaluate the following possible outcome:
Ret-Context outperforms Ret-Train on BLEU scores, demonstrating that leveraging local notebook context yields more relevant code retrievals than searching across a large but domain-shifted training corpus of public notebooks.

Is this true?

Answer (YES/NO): NO